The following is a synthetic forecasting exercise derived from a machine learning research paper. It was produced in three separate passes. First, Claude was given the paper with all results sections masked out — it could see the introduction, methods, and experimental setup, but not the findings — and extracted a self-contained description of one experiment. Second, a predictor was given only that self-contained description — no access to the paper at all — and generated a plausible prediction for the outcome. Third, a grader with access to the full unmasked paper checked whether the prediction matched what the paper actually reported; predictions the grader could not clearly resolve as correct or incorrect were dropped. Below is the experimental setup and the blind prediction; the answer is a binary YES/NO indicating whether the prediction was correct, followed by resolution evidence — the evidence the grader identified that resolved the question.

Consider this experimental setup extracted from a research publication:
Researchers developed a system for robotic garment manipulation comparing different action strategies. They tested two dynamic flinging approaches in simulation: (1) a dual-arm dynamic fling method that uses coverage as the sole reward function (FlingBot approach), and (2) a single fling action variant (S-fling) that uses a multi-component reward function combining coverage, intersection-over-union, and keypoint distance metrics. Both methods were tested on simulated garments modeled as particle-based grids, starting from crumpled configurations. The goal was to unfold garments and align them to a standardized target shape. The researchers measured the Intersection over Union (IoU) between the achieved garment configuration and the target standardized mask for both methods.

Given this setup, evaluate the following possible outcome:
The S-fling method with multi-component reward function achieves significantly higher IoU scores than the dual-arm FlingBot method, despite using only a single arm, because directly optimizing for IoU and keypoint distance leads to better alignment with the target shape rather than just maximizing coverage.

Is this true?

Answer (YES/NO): YES